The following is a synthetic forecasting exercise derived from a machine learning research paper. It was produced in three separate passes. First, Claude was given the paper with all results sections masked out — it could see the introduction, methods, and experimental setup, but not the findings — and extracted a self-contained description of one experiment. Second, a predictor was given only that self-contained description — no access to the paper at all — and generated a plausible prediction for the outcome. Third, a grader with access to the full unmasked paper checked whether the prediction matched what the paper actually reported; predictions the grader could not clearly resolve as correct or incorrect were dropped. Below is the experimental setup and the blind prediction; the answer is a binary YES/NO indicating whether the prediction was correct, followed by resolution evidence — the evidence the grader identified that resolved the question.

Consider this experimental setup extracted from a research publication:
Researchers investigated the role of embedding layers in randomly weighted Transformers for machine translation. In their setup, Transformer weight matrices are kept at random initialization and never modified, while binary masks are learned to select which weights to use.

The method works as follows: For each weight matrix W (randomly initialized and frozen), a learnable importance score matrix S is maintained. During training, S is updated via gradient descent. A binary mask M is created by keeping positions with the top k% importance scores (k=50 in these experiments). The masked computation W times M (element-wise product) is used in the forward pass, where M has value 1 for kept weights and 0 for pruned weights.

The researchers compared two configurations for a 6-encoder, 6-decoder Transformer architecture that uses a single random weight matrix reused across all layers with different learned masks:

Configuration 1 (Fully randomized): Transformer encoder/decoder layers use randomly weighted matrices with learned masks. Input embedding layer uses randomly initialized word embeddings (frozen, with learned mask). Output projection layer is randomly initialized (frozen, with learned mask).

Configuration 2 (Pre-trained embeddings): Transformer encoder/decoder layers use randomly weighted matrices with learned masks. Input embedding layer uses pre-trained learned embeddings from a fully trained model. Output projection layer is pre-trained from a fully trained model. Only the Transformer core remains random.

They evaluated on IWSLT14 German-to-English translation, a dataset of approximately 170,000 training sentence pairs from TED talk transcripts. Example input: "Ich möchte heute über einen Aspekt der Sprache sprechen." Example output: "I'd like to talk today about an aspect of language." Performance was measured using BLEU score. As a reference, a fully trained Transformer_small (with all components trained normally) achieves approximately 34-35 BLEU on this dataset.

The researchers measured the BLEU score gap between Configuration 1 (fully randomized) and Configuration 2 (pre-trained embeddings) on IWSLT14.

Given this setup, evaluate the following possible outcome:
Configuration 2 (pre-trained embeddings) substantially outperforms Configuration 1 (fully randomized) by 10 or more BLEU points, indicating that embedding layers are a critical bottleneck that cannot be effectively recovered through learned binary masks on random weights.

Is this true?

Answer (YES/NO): NO